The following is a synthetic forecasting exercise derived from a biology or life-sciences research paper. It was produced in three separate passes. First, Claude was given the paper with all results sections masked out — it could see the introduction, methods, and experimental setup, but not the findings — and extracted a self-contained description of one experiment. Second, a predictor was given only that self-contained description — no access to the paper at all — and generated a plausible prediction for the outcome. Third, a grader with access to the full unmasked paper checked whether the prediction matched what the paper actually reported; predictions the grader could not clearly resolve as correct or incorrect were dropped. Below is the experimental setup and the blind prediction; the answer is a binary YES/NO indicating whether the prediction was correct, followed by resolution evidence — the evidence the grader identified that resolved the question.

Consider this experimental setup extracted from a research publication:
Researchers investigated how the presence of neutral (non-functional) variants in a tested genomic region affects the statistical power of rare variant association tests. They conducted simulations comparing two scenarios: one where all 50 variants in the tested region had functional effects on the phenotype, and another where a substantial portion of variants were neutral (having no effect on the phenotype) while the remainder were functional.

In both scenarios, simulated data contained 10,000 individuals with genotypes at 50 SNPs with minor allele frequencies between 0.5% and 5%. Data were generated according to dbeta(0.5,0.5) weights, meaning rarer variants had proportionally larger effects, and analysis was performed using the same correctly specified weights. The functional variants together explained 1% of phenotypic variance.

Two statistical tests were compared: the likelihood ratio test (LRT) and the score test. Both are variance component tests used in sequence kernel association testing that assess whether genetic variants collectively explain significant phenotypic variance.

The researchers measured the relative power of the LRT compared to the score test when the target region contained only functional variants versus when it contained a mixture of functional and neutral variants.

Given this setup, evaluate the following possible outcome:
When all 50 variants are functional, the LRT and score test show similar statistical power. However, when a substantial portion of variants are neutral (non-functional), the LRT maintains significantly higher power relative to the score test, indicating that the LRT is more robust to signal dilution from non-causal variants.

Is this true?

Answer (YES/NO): NO